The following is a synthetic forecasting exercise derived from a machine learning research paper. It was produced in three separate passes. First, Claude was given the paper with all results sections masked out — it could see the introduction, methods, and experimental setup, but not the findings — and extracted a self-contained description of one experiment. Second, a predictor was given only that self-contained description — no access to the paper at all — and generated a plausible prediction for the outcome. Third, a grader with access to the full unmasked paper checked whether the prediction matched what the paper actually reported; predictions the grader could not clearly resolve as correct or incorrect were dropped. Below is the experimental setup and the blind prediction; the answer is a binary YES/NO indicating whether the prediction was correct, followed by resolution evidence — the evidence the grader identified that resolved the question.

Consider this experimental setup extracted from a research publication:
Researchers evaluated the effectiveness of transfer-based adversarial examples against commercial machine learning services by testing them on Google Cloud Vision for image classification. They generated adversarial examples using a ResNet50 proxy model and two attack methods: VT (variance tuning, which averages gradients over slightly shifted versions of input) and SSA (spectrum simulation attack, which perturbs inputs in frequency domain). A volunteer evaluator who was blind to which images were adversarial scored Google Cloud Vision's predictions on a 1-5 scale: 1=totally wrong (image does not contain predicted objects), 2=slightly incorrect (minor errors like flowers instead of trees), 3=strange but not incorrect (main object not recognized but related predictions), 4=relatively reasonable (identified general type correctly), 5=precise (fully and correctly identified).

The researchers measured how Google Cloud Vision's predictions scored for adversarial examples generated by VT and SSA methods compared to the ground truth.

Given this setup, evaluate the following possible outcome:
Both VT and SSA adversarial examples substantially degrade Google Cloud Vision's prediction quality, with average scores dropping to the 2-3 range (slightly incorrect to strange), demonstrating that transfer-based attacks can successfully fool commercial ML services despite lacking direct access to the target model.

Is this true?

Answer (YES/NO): NO